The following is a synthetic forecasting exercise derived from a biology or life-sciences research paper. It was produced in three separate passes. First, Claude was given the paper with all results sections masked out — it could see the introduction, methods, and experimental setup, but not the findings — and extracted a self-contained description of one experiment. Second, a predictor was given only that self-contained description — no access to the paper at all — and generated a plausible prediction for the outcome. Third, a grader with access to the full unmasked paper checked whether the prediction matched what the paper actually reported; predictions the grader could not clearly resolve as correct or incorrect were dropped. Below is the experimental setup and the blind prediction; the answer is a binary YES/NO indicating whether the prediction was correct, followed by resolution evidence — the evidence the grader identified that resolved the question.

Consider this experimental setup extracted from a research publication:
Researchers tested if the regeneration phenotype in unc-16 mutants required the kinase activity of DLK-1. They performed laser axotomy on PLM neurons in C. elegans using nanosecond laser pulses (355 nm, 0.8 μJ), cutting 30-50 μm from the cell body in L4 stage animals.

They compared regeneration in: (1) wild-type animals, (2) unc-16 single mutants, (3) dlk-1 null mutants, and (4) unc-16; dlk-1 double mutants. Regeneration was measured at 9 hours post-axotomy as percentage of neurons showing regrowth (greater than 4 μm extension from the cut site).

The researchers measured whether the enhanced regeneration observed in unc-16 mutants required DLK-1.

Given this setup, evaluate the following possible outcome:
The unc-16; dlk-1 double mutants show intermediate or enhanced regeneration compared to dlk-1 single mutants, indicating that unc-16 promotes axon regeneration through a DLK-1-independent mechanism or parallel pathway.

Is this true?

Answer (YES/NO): NO